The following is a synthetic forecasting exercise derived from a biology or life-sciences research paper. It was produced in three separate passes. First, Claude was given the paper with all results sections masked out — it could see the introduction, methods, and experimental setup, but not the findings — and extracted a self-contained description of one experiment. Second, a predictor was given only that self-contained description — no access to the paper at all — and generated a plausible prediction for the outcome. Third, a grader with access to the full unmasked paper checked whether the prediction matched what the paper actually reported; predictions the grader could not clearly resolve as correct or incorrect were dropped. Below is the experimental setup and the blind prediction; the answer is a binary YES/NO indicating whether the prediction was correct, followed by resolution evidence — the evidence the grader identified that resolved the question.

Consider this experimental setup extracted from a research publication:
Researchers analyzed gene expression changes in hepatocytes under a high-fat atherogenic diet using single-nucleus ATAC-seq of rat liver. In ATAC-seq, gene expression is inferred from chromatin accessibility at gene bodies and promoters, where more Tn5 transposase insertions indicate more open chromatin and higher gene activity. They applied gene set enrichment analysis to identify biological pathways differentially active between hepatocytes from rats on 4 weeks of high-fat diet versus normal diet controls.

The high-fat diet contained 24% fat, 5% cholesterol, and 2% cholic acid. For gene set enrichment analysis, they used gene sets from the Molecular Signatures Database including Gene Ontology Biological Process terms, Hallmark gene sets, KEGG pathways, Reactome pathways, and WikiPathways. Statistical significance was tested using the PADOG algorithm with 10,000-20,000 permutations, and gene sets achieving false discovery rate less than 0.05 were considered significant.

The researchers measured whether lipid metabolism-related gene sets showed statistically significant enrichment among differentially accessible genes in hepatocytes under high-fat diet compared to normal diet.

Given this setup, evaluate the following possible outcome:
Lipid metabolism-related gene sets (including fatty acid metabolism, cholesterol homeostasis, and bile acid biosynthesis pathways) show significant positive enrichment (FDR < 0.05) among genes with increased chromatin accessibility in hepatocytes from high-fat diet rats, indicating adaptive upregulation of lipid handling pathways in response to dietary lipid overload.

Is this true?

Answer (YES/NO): NO